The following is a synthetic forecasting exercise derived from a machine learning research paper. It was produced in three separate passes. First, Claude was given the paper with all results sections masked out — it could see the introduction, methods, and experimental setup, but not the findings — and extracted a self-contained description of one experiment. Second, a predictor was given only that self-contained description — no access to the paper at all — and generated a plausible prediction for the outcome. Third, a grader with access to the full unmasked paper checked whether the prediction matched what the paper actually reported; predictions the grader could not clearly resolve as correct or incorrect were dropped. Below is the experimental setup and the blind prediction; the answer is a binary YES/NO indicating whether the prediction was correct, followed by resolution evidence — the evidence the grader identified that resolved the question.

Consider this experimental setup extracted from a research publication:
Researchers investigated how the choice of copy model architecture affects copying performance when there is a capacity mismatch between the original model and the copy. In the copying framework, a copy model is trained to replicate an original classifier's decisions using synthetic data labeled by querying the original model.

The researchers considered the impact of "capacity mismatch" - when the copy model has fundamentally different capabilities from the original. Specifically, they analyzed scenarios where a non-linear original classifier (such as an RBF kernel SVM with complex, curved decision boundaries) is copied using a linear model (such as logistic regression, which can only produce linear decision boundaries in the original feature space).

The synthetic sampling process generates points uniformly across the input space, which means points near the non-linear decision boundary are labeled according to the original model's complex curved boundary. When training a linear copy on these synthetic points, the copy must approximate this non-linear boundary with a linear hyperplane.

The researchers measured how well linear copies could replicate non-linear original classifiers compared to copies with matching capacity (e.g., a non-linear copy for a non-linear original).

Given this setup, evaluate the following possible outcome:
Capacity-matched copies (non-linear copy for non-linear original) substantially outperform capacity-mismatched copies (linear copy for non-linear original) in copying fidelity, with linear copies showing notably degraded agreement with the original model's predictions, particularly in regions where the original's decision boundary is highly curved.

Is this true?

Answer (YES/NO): YES